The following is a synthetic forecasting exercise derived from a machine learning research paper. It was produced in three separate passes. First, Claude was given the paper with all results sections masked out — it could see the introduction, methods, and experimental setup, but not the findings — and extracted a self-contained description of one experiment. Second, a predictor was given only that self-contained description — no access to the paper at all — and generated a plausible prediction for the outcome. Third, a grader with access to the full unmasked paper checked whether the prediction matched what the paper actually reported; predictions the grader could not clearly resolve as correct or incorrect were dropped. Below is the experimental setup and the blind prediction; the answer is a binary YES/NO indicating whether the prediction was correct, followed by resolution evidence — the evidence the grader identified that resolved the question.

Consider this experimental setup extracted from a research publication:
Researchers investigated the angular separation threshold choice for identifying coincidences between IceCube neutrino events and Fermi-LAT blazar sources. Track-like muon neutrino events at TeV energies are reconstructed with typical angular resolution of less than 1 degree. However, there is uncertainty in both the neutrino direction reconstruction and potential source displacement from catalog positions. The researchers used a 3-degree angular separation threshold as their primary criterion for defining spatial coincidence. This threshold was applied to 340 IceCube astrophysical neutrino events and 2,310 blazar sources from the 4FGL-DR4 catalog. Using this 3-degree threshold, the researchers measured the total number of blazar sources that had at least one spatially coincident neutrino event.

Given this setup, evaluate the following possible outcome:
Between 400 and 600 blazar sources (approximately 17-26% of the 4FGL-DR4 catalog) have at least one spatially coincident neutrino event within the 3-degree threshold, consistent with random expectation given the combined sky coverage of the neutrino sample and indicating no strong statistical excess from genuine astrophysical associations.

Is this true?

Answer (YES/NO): NO